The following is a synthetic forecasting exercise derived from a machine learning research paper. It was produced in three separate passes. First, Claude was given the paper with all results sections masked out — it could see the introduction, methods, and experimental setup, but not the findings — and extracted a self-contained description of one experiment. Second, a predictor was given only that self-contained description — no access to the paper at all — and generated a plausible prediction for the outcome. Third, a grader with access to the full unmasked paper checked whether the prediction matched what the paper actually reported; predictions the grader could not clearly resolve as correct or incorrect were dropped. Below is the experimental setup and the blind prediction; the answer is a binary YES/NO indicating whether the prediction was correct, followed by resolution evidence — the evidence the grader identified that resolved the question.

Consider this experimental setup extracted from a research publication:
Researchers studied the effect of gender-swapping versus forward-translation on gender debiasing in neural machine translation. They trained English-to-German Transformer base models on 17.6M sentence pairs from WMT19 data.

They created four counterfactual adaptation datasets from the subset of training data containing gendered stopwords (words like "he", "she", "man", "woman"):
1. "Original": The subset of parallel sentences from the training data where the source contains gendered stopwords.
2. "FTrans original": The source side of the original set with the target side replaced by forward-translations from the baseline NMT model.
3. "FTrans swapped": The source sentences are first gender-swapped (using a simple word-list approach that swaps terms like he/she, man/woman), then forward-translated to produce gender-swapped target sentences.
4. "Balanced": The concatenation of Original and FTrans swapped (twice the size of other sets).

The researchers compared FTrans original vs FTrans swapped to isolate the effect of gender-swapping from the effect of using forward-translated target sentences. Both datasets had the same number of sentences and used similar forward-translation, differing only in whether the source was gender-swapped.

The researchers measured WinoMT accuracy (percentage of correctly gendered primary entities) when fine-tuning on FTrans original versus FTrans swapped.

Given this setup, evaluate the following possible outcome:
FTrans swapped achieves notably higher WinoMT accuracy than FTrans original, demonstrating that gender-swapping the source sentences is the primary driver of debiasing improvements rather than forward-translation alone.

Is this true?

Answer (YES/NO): NO